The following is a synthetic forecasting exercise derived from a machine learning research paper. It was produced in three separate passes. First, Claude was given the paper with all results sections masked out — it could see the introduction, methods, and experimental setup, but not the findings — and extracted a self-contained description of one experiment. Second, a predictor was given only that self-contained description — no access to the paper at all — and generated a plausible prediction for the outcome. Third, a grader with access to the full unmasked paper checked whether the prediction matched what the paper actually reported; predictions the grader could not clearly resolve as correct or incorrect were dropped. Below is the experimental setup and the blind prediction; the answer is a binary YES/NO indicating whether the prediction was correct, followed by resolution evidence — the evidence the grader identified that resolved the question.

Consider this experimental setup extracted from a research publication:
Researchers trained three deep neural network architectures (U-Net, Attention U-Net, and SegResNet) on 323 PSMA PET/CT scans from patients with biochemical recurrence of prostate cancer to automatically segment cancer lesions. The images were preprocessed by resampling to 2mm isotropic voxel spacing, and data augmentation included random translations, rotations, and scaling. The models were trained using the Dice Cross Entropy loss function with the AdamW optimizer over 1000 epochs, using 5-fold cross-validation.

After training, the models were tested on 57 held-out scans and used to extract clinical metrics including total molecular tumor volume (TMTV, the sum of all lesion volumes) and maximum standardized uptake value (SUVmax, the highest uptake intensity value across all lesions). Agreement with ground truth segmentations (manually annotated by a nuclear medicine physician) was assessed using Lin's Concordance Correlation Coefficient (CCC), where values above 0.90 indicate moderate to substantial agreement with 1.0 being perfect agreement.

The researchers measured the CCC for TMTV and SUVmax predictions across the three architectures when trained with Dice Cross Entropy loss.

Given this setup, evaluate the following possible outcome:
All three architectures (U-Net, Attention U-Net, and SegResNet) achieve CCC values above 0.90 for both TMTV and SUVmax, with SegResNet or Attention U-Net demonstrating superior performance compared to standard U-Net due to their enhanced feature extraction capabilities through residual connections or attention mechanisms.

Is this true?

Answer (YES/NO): NO